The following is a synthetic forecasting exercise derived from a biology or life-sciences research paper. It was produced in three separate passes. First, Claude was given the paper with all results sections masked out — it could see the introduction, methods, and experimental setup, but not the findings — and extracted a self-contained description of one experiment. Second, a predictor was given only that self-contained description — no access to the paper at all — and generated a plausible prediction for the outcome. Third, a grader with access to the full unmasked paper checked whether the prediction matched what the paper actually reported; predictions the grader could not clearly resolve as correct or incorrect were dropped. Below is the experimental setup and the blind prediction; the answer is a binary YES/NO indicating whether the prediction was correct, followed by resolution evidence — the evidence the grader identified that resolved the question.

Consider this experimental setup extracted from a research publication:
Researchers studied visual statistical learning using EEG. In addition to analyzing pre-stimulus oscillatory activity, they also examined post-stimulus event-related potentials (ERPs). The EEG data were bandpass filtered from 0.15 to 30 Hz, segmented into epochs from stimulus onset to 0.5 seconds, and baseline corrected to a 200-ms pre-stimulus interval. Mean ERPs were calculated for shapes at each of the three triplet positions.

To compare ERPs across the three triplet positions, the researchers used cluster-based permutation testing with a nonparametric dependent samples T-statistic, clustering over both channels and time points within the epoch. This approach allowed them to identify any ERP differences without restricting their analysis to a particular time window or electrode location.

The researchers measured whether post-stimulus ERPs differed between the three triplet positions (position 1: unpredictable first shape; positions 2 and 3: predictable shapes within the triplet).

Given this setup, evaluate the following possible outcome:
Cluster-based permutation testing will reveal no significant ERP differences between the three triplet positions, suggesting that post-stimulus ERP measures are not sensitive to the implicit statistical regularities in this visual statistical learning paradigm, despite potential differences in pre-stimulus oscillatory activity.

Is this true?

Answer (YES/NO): YES